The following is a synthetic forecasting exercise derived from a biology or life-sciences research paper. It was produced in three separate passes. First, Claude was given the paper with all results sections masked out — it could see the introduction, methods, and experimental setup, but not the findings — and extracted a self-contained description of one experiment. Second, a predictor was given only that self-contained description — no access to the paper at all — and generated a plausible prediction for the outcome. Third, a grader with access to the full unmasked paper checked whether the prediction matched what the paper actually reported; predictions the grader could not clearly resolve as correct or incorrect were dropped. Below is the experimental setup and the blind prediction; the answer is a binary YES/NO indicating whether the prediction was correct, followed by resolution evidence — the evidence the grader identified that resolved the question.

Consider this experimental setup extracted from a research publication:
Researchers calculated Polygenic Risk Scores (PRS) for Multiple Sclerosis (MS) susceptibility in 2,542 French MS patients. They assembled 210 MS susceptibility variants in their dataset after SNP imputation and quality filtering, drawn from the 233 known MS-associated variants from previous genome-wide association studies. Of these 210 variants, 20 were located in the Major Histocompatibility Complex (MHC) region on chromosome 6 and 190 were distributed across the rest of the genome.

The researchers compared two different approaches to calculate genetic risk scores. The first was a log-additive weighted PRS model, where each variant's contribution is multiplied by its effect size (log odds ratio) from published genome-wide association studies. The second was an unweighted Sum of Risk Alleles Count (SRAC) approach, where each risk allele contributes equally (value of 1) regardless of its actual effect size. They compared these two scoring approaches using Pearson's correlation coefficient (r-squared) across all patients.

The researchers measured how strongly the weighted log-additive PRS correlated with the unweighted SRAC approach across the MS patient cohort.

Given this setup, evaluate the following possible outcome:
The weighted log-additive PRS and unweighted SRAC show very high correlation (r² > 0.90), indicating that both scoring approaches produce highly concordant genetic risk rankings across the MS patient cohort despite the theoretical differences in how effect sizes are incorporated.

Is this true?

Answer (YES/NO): NO